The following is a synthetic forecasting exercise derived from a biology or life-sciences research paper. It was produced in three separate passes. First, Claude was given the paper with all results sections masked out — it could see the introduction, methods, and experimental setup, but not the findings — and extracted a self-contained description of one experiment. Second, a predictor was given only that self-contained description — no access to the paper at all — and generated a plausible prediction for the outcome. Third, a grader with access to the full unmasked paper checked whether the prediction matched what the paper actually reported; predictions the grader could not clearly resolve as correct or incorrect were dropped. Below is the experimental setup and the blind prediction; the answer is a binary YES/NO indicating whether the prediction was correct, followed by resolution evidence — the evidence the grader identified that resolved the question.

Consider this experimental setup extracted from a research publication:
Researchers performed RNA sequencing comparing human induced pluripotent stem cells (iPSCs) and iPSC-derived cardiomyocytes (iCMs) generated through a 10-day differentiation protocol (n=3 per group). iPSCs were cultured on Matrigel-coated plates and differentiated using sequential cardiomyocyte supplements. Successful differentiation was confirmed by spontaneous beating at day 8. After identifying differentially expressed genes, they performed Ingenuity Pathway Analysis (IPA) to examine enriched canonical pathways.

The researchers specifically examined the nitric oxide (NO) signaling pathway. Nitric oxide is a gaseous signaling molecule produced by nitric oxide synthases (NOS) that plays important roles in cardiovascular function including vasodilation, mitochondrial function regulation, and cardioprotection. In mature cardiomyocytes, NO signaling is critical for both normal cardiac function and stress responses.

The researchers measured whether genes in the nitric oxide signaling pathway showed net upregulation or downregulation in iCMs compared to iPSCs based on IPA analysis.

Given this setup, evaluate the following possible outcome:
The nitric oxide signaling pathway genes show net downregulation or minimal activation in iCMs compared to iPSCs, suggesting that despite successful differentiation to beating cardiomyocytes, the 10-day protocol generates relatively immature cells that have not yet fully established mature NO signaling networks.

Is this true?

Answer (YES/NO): NO